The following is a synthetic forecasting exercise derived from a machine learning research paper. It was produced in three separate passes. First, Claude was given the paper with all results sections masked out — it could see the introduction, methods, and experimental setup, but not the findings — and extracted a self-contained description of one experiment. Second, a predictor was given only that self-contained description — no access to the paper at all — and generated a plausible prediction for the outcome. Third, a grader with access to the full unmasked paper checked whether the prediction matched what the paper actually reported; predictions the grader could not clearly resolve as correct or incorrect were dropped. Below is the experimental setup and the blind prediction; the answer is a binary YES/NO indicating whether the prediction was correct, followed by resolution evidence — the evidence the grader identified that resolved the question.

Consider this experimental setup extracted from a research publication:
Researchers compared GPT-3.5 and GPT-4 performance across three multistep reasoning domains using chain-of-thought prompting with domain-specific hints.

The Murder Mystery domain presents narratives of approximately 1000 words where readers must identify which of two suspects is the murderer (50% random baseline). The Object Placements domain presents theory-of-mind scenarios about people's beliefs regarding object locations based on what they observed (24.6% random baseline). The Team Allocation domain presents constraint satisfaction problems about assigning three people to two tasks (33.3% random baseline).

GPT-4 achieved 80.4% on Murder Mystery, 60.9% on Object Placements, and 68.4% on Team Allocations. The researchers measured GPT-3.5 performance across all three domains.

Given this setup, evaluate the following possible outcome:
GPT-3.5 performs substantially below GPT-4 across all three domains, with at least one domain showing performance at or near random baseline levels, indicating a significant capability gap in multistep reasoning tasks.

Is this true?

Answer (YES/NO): NO